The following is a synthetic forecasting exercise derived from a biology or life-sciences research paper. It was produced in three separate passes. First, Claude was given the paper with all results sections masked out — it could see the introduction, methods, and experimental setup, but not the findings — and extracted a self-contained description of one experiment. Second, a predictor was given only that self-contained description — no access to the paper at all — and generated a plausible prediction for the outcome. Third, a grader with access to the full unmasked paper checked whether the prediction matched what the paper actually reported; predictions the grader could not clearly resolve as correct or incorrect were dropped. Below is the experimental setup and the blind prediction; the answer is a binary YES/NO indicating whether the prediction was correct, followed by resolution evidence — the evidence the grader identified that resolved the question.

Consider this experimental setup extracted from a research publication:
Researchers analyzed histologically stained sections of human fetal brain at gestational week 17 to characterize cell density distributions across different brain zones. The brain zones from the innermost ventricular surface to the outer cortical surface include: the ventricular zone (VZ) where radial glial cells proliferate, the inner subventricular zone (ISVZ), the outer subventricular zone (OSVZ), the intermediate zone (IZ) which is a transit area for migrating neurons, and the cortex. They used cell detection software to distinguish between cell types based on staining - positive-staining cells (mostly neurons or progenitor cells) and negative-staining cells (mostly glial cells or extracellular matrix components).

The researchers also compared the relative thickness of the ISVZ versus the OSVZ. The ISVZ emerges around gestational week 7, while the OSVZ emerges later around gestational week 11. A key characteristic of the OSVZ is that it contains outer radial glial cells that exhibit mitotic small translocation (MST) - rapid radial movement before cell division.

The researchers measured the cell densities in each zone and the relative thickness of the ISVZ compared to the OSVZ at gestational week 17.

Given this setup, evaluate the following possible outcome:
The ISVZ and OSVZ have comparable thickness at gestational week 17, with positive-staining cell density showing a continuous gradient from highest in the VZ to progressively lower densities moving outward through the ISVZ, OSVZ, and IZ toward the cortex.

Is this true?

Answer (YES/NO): NO